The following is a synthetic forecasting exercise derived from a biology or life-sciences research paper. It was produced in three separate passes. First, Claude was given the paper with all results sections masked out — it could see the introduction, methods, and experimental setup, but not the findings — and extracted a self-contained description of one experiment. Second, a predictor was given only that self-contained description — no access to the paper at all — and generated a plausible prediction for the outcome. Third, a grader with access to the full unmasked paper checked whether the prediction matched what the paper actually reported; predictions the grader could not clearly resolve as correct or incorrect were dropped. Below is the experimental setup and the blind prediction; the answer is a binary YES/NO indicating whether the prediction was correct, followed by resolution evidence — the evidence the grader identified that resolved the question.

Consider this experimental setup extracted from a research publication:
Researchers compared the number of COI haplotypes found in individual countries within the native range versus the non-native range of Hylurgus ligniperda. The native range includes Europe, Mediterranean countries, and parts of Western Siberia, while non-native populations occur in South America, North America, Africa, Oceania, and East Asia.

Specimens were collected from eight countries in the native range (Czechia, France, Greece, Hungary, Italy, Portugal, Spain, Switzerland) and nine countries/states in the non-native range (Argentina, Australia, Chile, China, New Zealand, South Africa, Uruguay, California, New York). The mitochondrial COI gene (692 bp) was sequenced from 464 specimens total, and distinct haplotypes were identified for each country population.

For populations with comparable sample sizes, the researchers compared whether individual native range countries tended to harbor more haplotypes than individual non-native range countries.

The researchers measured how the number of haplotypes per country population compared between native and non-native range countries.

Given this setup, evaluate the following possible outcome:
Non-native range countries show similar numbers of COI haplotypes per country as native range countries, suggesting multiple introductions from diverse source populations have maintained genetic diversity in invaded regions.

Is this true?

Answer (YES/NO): NO